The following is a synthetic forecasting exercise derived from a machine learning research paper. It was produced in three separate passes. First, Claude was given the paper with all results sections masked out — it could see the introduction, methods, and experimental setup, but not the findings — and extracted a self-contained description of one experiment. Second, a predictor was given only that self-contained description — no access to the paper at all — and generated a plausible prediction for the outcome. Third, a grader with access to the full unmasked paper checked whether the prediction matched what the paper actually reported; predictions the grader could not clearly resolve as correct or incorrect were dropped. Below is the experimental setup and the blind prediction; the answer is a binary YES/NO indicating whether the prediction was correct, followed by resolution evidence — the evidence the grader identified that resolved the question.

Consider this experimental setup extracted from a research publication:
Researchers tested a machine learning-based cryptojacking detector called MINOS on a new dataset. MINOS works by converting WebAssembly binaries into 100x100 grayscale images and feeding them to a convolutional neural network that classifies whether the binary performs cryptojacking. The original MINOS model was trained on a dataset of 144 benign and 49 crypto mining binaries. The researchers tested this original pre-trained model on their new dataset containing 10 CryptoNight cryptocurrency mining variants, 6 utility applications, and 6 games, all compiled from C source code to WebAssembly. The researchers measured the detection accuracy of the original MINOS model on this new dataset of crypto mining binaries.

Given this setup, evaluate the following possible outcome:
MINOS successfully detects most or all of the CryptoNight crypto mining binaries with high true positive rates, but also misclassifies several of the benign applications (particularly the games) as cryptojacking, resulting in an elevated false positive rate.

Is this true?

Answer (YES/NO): NO